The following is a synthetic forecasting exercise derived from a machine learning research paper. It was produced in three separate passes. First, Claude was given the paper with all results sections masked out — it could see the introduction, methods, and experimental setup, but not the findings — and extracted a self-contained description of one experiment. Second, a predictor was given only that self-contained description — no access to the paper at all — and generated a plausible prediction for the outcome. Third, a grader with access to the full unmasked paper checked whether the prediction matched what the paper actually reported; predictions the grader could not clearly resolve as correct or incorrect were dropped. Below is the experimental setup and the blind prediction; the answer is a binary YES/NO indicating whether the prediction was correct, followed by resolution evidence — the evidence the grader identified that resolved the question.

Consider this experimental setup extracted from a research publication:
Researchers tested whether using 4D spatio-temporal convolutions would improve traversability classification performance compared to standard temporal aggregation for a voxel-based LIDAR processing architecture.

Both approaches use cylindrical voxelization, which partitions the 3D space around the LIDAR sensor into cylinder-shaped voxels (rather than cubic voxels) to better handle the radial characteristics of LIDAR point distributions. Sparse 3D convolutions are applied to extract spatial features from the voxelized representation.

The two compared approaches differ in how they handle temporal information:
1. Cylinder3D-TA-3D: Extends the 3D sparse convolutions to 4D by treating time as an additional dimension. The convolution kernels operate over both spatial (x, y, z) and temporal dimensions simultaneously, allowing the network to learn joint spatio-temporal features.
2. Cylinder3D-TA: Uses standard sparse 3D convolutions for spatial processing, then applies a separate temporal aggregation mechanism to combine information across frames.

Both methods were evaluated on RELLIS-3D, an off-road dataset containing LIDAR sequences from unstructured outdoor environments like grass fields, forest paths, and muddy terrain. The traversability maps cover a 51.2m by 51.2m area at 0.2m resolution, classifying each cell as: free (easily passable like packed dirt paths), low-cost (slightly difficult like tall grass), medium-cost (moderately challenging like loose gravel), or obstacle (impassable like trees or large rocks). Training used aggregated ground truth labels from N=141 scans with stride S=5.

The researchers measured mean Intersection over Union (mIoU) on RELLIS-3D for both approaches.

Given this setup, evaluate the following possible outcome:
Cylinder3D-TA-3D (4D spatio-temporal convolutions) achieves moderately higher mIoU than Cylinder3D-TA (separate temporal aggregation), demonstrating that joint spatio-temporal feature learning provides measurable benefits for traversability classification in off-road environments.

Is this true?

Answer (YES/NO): NO